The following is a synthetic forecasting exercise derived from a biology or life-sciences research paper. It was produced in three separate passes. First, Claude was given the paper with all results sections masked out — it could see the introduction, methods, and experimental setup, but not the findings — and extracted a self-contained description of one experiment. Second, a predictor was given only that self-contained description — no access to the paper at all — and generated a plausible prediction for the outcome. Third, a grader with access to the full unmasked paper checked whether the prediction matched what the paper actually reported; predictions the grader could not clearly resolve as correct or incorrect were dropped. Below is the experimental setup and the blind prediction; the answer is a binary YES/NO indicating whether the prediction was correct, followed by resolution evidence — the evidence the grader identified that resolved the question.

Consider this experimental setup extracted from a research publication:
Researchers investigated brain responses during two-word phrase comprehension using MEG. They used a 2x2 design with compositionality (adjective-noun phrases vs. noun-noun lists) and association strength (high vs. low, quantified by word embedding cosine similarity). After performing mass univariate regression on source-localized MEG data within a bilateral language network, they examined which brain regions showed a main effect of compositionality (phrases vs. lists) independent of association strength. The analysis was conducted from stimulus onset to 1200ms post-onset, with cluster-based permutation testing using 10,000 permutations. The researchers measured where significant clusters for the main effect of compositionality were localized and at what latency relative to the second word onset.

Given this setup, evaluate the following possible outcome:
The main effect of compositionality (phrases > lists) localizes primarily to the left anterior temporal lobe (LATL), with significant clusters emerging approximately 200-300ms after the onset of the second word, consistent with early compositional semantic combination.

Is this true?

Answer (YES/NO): NO